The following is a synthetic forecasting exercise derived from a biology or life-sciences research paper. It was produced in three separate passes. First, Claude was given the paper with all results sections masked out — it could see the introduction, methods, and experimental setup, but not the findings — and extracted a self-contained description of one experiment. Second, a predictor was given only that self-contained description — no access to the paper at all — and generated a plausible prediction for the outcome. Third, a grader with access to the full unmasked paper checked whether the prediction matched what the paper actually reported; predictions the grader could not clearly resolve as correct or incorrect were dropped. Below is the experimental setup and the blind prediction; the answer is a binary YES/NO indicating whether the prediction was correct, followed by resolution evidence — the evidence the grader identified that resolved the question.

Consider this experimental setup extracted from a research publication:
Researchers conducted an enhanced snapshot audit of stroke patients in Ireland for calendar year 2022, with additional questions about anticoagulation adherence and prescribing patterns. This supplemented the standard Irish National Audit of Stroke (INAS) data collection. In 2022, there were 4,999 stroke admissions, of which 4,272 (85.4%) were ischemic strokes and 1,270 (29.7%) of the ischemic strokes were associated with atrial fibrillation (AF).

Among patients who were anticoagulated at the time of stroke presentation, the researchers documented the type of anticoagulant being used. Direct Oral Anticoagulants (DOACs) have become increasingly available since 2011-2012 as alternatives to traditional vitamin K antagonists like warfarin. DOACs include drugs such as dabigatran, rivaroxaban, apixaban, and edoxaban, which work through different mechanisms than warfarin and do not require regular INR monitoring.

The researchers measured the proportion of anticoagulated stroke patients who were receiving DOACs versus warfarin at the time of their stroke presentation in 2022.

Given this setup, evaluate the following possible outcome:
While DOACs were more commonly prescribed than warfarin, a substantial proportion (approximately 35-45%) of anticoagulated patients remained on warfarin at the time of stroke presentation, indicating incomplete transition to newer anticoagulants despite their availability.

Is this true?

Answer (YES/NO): NO